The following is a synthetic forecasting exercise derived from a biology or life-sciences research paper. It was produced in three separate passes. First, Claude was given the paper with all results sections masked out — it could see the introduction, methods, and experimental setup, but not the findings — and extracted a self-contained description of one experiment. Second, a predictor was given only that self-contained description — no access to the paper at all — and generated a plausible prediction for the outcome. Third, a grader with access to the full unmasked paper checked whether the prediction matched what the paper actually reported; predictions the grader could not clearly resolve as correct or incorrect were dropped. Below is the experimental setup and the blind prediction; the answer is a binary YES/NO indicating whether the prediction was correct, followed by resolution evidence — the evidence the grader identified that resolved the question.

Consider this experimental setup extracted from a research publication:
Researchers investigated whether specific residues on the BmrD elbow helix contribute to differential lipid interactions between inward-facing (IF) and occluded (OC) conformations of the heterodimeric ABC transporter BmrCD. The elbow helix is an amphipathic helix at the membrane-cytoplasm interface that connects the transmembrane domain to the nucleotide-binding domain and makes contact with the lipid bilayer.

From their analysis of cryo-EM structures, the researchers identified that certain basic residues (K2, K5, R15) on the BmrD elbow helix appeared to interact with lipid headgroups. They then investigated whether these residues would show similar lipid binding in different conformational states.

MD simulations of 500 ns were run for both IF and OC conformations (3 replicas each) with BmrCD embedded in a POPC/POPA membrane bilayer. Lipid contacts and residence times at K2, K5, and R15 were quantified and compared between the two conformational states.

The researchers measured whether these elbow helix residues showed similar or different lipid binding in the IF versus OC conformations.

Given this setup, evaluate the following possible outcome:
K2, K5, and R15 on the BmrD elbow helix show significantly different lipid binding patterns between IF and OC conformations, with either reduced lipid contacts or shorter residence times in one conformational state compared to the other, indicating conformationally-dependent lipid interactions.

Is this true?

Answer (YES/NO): YES